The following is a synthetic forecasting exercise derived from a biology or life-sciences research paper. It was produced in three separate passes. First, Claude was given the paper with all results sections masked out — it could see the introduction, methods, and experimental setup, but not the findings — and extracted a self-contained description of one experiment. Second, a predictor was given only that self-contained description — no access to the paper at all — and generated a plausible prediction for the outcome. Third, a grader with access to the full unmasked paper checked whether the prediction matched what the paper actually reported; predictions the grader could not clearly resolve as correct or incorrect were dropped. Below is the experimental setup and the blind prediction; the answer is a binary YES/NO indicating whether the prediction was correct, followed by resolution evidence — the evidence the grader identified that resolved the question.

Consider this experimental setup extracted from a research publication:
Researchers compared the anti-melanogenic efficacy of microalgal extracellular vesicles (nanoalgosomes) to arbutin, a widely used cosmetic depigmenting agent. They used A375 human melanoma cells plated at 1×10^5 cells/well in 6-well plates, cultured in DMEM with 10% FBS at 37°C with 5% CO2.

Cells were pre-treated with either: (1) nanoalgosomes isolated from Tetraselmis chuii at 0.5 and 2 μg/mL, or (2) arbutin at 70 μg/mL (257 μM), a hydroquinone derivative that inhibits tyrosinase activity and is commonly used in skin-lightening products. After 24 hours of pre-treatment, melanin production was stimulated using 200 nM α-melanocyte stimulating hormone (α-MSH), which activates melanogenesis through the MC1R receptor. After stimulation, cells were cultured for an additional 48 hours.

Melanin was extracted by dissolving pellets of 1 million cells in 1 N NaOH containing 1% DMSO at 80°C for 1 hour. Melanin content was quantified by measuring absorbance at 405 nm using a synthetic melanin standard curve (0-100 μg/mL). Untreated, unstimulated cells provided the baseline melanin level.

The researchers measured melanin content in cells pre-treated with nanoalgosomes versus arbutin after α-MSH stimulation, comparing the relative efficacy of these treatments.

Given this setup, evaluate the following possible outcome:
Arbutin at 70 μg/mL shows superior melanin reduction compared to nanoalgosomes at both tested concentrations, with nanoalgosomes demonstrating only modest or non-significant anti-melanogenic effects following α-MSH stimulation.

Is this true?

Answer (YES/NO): NO